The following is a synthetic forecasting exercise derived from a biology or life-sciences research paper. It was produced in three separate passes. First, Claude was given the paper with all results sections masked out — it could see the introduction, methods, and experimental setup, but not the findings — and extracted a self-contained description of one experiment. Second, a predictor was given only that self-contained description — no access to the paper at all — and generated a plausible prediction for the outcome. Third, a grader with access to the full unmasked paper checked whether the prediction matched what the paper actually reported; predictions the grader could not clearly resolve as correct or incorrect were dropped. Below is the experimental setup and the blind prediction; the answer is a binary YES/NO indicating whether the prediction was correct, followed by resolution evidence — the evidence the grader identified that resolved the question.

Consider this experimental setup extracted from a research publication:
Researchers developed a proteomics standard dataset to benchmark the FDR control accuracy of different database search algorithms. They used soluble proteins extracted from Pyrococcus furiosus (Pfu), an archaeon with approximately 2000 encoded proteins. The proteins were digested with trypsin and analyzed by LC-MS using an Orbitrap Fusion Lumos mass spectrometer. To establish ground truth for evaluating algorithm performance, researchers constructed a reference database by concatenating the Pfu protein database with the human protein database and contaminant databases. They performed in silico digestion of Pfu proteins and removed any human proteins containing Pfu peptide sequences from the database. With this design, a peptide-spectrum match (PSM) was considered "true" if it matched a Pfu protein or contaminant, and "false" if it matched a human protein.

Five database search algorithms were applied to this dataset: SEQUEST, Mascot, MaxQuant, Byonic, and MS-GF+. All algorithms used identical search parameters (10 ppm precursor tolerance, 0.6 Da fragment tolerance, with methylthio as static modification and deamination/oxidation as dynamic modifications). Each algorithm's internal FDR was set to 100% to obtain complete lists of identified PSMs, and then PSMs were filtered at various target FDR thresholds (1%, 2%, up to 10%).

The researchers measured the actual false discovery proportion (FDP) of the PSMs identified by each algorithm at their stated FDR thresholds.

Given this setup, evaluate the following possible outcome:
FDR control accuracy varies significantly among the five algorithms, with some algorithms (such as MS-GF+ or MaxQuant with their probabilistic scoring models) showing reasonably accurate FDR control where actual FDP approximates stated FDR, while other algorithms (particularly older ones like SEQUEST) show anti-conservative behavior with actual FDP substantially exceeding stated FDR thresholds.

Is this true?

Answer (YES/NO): NO